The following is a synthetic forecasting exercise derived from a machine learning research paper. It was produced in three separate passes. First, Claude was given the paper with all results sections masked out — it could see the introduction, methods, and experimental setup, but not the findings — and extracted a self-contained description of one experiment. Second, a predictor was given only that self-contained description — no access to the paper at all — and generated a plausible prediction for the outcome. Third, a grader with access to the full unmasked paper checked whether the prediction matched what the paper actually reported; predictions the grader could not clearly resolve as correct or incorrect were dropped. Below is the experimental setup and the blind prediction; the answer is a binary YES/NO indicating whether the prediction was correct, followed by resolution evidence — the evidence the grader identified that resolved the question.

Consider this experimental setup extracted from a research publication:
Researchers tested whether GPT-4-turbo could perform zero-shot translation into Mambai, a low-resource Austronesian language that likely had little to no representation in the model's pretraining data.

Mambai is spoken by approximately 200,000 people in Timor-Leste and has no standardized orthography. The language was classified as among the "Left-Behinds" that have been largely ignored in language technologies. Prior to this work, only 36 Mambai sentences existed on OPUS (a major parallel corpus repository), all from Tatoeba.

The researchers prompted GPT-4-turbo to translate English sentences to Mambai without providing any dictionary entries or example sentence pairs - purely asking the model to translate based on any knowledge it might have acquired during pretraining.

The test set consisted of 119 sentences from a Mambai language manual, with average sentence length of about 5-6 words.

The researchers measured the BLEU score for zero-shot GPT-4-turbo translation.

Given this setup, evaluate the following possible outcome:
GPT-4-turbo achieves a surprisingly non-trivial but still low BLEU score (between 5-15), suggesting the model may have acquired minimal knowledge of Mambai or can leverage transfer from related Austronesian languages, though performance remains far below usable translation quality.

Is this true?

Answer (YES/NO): NO